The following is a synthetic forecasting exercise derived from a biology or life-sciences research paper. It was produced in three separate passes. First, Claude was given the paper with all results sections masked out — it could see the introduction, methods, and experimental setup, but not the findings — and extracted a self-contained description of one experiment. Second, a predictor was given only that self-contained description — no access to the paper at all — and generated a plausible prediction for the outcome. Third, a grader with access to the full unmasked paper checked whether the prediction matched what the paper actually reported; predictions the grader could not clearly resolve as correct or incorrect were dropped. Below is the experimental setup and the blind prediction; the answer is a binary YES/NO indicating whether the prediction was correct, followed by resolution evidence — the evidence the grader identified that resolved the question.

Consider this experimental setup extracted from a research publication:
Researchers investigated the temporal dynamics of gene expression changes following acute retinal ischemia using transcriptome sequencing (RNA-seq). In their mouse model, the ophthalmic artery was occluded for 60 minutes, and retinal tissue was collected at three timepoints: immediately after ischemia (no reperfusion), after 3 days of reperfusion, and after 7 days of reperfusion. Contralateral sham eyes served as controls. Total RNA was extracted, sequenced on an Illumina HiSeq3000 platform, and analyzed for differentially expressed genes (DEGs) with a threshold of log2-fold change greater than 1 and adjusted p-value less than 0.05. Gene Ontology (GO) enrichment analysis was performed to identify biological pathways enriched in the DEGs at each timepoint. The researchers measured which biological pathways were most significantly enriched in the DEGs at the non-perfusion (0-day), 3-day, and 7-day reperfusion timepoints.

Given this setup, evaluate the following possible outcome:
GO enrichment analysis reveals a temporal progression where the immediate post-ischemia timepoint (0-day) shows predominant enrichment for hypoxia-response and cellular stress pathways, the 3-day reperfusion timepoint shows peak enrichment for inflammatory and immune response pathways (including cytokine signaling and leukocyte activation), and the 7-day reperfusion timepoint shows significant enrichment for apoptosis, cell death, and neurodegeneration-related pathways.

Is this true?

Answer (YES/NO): NO